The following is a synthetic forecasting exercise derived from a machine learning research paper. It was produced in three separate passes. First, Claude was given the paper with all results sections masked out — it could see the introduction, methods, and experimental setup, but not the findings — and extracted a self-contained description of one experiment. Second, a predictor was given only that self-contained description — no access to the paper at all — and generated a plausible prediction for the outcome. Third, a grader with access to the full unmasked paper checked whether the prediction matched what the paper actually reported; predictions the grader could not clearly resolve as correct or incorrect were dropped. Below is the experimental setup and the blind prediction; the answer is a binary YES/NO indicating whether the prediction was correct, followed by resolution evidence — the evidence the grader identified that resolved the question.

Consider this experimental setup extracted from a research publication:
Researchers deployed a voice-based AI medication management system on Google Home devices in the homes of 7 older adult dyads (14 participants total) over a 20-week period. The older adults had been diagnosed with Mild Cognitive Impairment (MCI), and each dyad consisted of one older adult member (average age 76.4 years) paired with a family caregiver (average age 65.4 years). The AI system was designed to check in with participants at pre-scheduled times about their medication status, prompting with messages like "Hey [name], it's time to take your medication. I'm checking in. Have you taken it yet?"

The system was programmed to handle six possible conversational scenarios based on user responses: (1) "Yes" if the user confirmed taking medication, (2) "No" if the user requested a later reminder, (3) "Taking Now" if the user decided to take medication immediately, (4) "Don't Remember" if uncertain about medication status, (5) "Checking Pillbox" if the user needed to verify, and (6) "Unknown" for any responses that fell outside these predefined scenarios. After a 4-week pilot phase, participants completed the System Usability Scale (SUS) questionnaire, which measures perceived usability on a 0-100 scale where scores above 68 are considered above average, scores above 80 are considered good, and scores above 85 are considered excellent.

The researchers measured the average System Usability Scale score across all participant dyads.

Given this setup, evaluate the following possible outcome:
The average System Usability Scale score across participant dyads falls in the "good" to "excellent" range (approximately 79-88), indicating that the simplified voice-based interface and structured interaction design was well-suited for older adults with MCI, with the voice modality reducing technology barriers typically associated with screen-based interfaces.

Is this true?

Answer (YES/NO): YES